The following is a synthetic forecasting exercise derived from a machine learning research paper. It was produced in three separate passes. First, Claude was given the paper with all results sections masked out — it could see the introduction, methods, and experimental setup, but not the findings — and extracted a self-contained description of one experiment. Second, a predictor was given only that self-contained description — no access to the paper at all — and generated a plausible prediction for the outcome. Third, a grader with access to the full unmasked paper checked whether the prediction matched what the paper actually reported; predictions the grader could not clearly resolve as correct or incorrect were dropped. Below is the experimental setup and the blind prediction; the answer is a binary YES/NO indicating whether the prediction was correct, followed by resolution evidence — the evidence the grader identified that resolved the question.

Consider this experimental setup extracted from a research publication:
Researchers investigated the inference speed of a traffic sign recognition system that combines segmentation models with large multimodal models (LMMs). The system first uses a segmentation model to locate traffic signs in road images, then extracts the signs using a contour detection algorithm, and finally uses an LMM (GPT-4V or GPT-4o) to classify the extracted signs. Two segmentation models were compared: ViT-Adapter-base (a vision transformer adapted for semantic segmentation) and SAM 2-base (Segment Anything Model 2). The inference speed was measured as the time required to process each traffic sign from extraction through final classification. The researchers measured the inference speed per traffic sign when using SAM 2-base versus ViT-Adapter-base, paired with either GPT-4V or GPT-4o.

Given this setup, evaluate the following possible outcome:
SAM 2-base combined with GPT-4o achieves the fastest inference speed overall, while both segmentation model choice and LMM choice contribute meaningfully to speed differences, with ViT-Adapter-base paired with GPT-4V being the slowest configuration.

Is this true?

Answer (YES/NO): YES